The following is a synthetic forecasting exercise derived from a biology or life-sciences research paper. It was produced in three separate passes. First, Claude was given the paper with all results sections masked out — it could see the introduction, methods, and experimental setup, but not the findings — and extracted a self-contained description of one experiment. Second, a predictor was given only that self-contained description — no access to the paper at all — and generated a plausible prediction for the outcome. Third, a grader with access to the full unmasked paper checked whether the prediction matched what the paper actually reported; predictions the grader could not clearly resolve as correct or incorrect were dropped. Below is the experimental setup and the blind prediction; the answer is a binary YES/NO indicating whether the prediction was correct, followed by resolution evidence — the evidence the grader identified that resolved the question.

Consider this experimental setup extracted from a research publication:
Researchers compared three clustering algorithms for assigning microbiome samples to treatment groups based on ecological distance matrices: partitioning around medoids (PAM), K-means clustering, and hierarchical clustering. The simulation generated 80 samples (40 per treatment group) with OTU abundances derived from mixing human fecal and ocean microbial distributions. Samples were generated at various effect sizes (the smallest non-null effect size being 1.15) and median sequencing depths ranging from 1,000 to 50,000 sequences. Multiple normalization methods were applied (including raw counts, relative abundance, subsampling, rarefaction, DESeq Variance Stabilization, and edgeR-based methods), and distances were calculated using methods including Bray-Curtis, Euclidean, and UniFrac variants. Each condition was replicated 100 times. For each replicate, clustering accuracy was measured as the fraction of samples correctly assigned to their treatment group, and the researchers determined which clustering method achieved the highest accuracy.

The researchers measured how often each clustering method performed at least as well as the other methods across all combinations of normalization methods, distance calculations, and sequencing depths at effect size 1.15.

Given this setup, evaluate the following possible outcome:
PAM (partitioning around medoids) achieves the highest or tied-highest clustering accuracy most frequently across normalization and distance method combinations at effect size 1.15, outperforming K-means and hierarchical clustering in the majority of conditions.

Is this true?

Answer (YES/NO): NO